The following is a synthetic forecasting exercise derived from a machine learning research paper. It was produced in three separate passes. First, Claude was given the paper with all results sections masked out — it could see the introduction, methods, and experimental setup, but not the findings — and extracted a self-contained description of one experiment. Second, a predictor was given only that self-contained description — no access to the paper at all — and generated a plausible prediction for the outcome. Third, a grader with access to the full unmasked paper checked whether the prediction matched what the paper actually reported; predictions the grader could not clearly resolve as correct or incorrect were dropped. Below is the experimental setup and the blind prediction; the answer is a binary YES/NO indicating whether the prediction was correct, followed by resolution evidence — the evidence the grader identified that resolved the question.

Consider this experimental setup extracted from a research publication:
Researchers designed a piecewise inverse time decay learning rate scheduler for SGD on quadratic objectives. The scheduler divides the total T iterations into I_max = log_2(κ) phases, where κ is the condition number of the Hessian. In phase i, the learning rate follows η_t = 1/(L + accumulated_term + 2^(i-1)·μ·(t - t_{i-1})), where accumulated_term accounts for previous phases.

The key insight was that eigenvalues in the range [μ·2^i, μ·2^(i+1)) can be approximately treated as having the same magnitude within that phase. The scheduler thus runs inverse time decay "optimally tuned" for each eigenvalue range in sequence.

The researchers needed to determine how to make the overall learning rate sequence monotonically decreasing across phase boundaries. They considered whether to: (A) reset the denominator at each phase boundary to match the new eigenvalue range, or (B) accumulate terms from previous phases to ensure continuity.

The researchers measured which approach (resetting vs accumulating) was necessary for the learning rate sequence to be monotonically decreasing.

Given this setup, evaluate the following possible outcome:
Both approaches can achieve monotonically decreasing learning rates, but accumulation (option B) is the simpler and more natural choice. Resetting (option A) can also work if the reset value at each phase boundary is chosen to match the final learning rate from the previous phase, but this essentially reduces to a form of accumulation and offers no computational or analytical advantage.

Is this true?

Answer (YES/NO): NO